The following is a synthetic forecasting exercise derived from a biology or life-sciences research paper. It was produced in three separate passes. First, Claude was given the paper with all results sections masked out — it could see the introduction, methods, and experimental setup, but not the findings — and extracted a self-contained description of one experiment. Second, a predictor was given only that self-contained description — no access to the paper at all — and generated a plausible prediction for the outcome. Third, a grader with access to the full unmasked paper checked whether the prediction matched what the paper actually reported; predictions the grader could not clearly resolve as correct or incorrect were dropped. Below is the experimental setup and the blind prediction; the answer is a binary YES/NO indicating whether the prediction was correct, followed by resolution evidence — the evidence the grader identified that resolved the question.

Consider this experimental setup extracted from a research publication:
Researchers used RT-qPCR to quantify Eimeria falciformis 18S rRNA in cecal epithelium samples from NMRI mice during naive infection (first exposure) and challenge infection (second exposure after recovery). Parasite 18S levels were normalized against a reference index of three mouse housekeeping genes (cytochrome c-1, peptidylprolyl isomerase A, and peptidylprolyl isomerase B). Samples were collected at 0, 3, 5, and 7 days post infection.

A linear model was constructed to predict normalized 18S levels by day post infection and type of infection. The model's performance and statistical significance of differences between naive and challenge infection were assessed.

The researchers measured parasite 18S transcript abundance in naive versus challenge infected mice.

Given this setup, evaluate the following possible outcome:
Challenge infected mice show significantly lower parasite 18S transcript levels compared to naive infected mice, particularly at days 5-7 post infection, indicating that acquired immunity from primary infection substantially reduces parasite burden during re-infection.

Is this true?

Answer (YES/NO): NO